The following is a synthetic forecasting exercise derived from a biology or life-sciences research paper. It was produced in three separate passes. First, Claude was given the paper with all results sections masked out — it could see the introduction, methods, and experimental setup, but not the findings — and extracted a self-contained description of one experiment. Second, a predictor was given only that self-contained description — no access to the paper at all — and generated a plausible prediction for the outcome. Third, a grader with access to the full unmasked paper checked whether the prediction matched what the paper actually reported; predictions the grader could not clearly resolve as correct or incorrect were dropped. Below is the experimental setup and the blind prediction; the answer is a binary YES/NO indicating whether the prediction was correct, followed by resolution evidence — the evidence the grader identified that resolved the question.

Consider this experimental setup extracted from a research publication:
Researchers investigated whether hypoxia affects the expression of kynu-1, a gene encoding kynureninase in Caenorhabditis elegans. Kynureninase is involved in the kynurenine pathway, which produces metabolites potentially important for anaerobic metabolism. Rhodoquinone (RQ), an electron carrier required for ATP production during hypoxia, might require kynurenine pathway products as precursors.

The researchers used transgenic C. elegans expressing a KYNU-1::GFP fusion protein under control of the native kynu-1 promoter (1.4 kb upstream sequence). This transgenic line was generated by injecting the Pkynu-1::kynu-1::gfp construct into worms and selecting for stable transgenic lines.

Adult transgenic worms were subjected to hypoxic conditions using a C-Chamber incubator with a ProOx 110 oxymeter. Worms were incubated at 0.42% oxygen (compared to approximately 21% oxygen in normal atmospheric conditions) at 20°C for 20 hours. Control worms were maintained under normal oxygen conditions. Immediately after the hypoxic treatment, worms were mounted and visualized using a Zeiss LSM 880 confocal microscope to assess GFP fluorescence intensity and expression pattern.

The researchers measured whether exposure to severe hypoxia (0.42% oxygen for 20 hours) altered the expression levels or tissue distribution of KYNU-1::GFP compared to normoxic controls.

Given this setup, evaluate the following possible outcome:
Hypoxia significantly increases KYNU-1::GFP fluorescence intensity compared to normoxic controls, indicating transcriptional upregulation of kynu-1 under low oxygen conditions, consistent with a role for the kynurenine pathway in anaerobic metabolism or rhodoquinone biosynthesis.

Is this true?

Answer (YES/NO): NO